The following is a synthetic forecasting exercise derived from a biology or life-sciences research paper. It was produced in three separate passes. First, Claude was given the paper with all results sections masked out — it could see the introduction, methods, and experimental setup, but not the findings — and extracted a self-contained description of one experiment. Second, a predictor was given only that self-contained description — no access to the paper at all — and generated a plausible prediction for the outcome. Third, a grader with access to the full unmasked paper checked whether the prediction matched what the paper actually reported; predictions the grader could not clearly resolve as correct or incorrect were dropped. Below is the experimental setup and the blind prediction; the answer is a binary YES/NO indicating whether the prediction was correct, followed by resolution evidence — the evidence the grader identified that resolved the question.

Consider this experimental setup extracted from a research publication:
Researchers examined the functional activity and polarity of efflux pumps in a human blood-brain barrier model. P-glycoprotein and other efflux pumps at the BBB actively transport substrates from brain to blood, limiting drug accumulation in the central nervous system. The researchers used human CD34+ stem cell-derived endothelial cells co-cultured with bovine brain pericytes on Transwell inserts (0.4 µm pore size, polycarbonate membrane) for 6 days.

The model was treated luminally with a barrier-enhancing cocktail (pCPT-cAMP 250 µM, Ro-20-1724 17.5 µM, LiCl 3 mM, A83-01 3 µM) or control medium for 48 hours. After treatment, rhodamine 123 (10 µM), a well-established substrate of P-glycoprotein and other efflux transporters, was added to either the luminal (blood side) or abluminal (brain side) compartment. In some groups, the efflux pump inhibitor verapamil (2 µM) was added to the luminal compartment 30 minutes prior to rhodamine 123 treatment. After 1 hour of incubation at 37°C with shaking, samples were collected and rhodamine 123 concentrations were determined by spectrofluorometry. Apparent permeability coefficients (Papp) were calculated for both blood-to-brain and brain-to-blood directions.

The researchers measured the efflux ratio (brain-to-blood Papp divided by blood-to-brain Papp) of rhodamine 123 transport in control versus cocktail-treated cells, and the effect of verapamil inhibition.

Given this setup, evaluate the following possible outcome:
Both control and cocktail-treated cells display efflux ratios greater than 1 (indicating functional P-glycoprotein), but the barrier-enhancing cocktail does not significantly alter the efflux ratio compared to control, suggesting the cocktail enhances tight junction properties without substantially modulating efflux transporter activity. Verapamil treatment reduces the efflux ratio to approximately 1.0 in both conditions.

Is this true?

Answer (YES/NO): NO